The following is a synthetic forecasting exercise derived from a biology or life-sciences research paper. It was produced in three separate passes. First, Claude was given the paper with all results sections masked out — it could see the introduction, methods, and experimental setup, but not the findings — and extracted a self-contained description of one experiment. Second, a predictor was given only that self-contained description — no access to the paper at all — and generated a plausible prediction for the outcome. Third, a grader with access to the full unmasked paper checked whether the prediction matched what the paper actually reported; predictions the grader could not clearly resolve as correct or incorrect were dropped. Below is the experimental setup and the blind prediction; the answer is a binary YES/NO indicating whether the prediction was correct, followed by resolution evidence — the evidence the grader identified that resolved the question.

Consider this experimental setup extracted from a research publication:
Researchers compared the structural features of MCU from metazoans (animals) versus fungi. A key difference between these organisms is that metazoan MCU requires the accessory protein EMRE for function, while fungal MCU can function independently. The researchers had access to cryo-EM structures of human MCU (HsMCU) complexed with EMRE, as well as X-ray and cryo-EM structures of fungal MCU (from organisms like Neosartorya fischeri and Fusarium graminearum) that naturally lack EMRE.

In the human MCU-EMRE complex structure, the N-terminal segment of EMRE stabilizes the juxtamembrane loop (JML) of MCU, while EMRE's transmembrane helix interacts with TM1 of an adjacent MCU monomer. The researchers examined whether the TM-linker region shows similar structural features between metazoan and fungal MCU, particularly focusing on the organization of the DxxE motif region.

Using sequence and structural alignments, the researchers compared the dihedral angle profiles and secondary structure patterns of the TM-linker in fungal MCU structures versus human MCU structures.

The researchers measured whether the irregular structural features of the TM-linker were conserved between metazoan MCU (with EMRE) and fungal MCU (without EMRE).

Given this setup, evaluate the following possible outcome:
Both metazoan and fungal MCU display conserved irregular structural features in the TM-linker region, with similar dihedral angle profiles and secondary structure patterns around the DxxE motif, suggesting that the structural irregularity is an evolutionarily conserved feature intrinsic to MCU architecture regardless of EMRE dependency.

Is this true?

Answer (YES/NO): YES